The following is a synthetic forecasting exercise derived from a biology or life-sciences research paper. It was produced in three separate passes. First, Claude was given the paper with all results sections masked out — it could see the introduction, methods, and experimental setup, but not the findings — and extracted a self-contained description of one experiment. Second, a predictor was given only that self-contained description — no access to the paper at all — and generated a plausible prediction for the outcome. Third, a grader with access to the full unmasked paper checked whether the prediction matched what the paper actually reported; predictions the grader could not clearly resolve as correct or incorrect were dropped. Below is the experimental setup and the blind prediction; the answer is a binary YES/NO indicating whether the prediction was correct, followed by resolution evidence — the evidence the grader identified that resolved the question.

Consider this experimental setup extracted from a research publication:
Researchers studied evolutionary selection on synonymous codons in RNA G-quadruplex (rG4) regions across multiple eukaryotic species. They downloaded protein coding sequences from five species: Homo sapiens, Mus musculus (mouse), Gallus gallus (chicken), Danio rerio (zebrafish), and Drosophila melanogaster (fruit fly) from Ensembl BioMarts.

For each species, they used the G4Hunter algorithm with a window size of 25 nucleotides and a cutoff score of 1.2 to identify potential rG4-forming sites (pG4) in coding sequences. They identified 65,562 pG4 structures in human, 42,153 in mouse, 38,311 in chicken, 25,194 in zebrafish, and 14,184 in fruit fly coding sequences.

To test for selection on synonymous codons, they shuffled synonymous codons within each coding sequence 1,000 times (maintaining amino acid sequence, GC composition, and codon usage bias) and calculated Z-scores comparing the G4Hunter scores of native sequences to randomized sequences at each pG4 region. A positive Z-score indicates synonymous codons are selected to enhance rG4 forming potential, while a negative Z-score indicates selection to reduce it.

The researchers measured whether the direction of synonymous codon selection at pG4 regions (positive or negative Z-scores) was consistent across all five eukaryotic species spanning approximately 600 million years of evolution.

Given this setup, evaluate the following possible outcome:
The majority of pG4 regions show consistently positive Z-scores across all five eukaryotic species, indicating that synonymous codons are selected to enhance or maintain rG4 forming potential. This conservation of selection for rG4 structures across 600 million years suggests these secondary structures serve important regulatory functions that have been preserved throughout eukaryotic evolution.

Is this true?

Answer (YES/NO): YES